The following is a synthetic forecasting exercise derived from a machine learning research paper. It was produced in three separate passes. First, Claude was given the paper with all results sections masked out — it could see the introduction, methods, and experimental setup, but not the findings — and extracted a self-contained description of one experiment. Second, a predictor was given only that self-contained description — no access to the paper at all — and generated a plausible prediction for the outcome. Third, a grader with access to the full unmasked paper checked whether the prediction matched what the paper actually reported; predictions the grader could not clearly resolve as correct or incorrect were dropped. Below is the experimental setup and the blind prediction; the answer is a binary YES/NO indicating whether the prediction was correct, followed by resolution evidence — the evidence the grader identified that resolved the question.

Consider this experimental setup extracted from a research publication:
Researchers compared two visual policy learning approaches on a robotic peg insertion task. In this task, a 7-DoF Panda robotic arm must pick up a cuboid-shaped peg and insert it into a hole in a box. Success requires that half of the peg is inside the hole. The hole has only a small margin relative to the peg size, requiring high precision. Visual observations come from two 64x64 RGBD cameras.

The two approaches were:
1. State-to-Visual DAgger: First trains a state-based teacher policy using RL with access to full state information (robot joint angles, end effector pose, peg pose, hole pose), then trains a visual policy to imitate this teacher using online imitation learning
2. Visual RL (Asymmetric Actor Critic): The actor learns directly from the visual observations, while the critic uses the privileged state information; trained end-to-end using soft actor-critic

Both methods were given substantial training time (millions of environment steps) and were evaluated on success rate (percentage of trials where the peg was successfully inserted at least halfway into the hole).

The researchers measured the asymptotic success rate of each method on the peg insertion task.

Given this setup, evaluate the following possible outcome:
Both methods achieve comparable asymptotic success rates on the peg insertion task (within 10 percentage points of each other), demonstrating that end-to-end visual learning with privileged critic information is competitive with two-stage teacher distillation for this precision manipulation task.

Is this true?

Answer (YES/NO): NO